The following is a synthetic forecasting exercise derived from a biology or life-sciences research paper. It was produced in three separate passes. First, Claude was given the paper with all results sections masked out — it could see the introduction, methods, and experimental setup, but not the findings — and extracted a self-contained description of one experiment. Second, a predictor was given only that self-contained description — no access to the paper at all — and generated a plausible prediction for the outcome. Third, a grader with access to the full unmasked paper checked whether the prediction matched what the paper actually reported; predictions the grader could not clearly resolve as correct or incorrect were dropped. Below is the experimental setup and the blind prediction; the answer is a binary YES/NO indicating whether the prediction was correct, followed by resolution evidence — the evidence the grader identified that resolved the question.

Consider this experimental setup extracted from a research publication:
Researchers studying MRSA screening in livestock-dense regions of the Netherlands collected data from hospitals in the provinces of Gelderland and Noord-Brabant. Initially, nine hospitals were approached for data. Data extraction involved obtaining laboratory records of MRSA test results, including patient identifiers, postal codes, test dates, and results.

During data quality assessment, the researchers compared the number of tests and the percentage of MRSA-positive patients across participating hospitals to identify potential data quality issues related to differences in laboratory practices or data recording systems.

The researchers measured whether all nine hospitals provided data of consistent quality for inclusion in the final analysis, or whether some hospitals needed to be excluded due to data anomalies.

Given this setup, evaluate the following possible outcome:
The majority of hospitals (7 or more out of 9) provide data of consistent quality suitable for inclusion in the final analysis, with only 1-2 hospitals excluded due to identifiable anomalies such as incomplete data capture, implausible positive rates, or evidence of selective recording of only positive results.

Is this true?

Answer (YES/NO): YES